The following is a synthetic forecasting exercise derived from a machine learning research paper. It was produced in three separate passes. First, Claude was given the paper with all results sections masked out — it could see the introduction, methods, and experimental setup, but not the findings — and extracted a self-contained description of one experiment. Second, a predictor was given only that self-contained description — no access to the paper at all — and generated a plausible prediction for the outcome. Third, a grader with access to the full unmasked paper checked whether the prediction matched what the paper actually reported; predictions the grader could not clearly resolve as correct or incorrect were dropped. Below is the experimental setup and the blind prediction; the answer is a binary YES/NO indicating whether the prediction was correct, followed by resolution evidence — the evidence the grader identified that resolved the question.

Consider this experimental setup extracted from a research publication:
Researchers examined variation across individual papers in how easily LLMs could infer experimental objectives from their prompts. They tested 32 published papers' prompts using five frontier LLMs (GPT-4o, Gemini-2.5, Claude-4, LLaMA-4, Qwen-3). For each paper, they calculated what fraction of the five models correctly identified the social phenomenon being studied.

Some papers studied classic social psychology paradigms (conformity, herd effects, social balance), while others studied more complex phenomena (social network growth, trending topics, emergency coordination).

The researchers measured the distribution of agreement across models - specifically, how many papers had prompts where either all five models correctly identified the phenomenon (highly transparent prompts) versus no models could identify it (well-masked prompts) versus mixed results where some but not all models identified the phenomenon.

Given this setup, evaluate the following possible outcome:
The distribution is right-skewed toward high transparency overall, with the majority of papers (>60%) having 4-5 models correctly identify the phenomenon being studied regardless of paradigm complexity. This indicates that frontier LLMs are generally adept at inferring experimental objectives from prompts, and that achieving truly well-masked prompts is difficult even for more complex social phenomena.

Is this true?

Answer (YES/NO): NO